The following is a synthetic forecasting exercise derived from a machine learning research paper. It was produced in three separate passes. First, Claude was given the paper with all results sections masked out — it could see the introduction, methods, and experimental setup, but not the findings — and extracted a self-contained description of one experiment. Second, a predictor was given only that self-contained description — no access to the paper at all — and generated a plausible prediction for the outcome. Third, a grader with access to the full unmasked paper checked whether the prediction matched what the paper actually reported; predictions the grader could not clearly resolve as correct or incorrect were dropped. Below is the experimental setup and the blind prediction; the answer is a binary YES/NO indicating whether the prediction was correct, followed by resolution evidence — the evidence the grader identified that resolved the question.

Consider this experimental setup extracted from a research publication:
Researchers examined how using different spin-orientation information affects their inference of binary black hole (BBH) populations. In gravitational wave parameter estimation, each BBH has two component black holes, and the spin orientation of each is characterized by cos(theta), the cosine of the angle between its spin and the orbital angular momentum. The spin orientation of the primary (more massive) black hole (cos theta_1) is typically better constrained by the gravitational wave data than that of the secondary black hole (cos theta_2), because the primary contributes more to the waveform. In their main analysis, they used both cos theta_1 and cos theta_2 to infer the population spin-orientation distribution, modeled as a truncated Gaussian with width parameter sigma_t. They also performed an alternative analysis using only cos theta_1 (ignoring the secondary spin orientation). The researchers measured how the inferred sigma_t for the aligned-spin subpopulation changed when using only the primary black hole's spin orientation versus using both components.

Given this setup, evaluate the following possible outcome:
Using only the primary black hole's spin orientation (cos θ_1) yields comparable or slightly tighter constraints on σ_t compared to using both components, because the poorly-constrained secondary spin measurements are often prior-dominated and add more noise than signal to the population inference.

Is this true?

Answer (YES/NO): YES